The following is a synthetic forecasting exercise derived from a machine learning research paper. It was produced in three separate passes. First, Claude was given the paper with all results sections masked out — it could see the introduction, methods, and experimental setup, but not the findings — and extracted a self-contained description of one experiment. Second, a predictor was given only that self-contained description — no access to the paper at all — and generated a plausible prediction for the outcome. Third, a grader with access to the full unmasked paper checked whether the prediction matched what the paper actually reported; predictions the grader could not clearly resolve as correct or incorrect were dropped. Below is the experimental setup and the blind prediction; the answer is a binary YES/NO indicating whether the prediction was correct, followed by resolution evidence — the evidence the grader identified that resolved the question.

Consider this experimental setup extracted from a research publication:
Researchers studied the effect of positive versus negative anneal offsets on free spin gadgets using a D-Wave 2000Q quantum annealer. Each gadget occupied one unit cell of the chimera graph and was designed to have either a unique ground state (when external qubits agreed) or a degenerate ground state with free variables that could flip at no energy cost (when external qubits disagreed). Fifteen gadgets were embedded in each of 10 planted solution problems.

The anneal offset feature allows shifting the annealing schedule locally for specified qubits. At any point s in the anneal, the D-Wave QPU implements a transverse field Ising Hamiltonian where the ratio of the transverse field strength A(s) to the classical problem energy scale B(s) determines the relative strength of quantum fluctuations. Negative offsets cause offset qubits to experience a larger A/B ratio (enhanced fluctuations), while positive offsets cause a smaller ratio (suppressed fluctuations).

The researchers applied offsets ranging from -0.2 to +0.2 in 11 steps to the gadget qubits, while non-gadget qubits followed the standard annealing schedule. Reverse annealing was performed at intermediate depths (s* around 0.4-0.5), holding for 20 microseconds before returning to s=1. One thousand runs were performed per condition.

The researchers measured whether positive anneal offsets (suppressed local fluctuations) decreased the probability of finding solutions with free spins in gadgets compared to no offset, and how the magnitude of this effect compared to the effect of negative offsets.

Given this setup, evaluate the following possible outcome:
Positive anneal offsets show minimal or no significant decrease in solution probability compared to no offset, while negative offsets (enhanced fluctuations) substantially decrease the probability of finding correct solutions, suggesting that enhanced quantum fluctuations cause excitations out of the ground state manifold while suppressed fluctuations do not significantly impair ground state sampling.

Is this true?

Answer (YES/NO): NO